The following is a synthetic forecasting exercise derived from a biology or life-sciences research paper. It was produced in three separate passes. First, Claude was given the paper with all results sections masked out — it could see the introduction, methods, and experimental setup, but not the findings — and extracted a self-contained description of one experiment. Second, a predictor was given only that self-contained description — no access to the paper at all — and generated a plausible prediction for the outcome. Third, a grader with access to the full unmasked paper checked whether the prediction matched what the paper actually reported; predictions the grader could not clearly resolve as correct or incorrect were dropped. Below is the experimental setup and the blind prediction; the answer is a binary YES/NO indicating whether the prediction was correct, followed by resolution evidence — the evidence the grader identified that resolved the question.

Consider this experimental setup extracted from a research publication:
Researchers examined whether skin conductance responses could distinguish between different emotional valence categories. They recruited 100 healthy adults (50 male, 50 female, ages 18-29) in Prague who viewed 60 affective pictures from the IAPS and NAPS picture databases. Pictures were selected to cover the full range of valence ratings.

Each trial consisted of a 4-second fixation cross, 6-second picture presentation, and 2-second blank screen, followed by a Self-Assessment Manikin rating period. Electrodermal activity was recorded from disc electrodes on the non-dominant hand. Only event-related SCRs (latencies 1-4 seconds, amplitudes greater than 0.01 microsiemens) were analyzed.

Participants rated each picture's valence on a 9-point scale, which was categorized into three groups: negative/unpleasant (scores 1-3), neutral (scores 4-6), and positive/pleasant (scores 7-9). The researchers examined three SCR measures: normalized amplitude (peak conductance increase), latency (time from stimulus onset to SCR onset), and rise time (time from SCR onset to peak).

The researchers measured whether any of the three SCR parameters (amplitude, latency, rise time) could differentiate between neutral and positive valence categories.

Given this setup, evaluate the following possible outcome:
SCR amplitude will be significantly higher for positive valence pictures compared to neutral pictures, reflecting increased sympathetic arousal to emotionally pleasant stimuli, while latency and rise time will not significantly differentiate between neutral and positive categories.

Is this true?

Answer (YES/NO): NO